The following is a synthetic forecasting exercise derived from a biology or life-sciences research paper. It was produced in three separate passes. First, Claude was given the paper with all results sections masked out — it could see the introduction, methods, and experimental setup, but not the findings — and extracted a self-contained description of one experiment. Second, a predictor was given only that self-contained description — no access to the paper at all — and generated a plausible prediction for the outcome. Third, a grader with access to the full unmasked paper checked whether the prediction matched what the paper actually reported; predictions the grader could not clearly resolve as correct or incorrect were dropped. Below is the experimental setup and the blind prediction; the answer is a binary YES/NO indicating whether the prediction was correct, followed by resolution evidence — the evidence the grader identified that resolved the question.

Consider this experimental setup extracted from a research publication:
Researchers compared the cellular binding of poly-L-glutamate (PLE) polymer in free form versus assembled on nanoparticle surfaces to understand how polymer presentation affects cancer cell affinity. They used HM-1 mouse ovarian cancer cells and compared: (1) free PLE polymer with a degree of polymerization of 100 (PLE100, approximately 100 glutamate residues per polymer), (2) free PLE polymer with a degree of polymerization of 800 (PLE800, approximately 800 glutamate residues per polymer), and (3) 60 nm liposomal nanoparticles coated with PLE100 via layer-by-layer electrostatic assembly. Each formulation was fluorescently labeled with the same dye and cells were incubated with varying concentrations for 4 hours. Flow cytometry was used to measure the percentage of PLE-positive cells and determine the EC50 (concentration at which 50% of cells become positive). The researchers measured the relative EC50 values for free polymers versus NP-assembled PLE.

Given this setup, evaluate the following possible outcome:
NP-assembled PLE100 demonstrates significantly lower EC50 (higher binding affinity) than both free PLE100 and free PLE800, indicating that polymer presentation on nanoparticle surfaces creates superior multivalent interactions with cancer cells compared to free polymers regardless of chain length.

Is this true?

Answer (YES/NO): YES